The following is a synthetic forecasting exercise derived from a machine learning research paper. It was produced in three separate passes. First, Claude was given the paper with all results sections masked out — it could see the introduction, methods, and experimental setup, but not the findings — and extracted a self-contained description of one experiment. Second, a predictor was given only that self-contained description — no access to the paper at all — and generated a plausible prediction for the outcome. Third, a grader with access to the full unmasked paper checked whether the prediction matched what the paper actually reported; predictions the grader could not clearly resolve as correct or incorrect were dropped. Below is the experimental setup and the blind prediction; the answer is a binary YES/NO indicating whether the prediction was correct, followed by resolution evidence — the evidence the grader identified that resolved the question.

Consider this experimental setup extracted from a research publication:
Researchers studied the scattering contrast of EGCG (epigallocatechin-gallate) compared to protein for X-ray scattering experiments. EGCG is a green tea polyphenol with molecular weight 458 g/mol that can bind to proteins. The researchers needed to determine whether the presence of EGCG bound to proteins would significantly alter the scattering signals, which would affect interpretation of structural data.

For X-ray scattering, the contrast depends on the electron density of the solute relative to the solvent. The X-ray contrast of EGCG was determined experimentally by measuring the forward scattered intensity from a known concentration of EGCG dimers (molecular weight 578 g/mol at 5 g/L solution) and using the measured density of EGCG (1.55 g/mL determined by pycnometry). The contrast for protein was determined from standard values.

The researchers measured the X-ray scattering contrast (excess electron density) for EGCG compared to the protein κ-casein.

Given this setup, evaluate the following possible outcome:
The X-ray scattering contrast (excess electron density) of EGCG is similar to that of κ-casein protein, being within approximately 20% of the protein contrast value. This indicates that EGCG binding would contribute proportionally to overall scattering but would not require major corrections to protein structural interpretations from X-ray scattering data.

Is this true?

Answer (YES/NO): YES